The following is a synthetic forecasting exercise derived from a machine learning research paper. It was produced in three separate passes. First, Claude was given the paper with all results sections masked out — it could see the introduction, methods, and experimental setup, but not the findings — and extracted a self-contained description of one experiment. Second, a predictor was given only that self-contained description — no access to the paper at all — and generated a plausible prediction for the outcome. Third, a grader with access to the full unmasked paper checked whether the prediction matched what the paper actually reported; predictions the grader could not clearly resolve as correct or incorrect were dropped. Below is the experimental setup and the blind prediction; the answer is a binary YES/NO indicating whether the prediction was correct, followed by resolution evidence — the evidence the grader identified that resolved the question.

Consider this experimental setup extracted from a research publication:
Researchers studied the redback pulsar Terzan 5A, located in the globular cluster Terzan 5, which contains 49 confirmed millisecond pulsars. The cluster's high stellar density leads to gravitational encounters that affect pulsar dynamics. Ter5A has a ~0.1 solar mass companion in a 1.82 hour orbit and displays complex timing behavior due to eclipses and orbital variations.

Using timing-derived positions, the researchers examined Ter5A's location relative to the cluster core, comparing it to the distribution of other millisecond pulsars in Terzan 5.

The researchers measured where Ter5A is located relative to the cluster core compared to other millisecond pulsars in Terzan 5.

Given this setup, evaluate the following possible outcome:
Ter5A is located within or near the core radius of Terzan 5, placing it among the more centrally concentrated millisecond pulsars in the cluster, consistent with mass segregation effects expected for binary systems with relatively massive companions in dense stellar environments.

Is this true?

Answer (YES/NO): NO